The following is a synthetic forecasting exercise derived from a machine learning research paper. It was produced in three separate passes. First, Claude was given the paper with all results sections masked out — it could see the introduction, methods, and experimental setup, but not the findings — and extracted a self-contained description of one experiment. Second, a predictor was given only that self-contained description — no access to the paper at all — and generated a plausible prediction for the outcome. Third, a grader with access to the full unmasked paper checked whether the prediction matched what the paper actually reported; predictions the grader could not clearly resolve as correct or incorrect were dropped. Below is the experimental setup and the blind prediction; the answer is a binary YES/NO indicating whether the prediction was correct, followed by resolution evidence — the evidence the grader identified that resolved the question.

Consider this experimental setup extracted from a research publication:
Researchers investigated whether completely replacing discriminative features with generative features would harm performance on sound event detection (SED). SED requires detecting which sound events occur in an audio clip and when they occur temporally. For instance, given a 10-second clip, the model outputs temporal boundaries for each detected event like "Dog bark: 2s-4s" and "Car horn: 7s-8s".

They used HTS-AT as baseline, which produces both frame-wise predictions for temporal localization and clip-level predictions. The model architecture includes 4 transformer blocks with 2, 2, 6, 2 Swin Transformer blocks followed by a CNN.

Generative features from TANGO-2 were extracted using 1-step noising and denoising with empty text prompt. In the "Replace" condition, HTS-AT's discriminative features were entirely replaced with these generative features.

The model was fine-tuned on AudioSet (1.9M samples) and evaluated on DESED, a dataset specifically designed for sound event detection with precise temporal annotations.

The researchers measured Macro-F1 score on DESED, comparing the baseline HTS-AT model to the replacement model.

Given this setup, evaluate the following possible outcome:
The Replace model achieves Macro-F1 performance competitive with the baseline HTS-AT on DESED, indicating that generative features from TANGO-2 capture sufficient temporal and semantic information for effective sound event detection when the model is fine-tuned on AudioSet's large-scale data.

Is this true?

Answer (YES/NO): NO